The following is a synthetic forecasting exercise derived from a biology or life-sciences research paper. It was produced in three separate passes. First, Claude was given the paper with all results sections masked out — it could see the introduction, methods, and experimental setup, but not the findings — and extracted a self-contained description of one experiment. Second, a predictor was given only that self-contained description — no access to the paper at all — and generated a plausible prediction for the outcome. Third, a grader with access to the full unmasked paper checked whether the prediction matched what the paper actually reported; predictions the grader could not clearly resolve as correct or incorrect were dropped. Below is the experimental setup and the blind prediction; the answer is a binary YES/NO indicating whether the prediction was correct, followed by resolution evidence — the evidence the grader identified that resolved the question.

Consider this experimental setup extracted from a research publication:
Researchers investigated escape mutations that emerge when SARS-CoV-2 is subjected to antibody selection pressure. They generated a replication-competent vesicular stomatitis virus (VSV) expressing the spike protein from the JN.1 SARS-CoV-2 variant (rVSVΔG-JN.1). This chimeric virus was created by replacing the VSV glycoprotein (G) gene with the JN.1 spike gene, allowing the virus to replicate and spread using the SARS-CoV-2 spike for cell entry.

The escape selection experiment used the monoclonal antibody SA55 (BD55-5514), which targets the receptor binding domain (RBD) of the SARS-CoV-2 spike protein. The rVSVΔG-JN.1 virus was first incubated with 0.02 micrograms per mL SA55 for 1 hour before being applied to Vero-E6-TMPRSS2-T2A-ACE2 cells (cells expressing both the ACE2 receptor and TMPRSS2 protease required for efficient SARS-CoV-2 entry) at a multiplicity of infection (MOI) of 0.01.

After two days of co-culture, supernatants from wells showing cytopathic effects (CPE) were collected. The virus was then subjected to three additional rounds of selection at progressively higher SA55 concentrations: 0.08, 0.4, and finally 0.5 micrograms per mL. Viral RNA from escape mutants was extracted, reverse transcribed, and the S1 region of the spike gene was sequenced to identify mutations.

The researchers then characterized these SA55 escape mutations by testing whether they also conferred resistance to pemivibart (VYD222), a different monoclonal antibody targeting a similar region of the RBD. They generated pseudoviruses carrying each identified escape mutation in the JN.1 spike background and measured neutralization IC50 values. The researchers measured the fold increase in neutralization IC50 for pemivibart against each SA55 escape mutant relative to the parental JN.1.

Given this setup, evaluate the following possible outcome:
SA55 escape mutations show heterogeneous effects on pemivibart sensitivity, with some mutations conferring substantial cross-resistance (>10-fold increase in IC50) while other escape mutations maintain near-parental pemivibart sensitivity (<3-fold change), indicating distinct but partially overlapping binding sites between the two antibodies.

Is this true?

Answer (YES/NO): NO